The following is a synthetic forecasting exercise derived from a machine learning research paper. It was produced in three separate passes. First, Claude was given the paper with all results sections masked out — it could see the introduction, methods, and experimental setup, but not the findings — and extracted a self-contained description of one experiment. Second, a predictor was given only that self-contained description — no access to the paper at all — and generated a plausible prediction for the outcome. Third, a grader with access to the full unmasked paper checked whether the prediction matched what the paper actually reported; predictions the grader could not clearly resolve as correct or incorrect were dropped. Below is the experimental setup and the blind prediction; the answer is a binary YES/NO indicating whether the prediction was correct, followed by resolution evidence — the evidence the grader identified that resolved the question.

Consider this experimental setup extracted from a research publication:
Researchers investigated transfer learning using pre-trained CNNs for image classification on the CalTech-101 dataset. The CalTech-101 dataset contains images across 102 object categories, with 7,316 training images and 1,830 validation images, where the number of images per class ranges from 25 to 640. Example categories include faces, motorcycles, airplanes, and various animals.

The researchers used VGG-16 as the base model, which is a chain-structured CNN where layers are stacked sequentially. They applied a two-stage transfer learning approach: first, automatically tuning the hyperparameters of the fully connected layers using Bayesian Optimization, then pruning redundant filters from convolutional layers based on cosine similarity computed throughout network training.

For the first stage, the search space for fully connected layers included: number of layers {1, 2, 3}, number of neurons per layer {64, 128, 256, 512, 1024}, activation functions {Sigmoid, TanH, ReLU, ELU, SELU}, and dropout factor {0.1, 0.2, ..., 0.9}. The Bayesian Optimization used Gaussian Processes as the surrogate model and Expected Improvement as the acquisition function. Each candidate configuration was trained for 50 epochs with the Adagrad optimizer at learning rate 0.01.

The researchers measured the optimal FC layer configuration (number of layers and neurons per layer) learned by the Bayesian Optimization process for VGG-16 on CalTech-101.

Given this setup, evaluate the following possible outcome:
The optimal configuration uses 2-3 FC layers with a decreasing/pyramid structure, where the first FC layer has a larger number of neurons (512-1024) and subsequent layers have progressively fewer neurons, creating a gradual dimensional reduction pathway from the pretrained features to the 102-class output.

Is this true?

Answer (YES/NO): YES